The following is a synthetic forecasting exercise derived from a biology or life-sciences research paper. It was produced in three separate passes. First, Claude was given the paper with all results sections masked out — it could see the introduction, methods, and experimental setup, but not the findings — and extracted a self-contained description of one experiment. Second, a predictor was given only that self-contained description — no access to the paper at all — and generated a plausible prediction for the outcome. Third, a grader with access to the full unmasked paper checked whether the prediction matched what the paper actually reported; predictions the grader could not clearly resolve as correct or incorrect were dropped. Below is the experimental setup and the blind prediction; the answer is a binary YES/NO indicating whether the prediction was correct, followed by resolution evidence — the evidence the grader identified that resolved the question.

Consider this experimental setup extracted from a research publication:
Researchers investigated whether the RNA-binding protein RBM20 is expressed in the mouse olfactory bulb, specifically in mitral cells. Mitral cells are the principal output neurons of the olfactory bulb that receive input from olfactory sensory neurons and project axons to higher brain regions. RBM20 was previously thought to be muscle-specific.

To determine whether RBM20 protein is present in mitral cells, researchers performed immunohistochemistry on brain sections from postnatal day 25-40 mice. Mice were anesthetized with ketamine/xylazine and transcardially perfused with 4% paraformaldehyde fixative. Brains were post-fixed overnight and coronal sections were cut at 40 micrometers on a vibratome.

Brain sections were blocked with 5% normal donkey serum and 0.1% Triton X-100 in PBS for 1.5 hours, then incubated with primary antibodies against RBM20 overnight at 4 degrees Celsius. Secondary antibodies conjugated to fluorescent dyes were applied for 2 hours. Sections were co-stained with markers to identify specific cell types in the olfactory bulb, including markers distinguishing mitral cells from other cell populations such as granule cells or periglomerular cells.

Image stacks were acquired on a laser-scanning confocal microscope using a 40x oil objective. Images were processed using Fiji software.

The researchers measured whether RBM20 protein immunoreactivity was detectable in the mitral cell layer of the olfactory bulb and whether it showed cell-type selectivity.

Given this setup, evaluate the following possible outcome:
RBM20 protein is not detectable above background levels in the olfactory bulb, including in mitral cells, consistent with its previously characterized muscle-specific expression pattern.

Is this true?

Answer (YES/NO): NO